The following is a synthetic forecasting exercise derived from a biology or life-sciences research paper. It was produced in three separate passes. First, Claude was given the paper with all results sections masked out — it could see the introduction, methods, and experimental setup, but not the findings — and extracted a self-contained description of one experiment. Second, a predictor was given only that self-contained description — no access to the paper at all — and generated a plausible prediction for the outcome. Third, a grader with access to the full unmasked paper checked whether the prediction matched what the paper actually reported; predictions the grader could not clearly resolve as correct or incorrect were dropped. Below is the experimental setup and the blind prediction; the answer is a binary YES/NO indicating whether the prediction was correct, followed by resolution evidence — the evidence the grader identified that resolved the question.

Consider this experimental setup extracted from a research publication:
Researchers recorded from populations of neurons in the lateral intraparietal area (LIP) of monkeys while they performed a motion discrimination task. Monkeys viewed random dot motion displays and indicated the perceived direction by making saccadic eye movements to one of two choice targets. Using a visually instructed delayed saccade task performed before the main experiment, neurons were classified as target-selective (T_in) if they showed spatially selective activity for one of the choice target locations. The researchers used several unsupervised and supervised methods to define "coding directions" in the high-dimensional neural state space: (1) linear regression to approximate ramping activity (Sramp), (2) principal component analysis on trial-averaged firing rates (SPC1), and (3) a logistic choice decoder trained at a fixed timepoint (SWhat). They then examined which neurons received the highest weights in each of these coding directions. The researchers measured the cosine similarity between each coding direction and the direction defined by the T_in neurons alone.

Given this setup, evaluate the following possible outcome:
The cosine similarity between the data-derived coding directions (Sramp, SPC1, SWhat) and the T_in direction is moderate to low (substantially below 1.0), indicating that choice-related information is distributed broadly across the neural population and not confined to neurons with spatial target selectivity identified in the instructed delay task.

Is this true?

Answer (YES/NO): YES